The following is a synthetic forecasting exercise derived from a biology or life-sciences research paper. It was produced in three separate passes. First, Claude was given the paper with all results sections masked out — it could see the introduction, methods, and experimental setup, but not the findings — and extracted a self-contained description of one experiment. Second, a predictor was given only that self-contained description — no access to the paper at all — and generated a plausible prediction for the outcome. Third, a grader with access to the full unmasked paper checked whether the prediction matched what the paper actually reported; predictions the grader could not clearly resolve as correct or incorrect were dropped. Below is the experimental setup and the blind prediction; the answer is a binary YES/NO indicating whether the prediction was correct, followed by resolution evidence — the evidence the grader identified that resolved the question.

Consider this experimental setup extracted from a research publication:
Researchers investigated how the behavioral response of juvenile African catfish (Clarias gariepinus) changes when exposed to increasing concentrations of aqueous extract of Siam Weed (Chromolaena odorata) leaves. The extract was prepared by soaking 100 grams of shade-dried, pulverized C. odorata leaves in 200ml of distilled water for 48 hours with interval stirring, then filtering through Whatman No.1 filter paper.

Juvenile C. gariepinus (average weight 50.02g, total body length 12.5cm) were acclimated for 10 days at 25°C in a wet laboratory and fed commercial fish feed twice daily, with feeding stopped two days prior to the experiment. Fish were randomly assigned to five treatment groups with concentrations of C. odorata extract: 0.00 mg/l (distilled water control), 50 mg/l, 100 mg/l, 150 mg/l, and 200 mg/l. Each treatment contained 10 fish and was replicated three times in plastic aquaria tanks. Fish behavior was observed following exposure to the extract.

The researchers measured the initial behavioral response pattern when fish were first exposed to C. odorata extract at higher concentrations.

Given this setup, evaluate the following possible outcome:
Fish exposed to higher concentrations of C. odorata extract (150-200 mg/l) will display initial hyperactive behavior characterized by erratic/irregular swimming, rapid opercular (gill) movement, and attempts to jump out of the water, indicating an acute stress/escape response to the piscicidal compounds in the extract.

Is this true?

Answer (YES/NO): YES